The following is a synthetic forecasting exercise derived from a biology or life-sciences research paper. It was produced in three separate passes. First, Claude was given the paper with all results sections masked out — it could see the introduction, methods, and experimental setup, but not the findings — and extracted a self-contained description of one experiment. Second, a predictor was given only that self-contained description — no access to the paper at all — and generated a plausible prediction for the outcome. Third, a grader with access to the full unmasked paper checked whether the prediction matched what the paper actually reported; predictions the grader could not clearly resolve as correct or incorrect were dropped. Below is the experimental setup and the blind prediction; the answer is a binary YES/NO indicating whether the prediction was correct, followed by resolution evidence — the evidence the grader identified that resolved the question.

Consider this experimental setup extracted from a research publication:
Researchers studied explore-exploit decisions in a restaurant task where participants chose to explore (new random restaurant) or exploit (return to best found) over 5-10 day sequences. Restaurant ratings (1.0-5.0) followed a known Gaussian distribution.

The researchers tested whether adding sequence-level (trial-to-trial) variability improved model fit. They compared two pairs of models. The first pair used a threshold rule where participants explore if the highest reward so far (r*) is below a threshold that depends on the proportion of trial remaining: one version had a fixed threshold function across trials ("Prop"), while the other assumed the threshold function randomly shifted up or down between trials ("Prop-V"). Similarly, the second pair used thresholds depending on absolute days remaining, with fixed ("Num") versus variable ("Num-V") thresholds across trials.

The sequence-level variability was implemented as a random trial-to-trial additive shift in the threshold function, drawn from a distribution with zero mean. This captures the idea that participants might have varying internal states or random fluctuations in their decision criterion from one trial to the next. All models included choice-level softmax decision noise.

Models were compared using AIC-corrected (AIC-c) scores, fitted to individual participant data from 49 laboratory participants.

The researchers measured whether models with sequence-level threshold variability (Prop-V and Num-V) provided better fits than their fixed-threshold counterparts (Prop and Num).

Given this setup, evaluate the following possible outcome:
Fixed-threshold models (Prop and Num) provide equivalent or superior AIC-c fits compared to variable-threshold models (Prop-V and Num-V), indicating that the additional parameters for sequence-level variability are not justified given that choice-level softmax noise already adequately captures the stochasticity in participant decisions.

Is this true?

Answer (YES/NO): NO